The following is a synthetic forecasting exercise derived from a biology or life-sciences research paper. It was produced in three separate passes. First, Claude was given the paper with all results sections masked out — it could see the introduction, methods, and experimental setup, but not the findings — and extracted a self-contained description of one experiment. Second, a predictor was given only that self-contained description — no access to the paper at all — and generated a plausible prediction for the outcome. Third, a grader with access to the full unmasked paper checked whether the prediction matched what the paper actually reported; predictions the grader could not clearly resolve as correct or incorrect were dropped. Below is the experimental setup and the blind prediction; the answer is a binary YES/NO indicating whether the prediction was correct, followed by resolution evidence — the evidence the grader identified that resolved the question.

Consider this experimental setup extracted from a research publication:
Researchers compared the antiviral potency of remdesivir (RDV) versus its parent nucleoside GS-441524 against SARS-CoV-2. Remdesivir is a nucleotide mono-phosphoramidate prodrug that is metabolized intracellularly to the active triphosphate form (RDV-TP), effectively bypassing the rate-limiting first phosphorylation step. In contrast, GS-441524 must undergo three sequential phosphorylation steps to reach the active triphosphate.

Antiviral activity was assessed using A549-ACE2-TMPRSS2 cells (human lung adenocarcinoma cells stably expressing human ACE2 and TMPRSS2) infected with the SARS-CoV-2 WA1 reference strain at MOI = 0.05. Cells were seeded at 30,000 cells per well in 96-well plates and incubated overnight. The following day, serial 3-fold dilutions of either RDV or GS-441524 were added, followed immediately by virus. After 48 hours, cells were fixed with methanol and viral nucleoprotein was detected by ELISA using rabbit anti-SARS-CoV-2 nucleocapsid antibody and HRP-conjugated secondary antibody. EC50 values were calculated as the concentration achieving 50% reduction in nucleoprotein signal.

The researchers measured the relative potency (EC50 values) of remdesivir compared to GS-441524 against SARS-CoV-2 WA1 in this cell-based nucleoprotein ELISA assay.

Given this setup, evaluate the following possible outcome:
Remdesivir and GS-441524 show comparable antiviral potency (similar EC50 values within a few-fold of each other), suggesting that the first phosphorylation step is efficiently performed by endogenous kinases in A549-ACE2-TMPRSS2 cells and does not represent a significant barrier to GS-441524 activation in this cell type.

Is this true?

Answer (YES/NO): NO